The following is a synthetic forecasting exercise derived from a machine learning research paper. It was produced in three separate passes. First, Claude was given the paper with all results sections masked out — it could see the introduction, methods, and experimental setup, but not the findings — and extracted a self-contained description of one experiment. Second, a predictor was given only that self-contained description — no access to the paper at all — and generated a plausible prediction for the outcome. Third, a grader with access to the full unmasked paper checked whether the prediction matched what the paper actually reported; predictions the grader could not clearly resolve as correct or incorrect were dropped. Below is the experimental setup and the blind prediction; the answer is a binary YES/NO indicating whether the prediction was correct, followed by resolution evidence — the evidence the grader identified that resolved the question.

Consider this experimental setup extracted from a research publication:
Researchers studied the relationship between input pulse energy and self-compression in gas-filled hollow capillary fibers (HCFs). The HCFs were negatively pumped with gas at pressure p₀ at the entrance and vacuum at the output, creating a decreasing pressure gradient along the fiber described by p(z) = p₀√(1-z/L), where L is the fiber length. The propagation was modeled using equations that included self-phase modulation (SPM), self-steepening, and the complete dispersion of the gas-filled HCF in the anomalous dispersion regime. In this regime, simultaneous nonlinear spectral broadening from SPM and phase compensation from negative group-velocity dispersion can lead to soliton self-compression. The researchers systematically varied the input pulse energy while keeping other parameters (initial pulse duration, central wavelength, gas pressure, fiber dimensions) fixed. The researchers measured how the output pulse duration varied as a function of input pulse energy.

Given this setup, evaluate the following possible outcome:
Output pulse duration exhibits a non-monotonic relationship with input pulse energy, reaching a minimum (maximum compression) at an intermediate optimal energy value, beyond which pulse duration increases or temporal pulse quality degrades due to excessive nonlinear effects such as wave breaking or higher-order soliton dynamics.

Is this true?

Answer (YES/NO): YES